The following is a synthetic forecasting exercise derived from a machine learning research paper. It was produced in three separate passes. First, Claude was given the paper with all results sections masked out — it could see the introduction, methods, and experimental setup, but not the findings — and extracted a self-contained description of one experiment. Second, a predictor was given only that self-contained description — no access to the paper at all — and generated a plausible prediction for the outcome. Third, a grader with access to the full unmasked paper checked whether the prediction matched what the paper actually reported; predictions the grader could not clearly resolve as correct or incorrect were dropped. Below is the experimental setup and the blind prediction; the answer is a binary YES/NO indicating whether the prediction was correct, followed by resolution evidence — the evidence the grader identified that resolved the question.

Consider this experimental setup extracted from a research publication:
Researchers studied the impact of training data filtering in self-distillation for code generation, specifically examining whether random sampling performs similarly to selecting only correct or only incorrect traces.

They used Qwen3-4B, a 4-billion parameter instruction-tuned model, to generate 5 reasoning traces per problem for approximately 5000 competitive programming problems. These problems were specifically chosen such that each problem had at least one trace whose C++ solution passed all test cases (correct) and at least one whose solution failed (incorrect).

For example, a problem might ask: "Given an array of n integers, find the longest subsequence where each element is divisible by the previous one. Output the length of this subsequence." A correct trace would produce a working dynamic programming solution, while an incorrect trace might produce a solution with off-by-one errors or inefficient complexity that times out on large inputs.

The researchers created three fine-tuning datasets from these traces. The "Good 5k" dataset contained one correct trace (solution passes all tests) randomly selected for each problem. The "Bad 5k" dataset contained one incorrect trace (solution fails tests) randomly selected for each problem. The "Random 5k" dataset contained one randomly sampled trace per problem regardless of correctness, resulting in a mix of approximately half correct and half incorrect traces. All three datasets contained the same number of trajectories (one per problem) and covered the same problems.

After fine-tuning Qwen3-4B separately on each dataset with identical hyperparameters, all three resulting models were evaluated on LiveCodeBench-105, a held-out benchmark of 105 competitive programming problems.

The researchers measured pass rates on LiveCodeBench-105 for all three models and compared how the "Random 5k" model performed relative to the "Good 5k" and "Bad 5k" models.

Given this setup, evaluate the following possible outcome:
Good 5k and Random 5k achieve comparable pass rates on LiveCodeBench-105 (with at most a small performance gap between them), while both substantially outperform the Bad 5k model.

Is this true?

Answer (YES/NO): NO